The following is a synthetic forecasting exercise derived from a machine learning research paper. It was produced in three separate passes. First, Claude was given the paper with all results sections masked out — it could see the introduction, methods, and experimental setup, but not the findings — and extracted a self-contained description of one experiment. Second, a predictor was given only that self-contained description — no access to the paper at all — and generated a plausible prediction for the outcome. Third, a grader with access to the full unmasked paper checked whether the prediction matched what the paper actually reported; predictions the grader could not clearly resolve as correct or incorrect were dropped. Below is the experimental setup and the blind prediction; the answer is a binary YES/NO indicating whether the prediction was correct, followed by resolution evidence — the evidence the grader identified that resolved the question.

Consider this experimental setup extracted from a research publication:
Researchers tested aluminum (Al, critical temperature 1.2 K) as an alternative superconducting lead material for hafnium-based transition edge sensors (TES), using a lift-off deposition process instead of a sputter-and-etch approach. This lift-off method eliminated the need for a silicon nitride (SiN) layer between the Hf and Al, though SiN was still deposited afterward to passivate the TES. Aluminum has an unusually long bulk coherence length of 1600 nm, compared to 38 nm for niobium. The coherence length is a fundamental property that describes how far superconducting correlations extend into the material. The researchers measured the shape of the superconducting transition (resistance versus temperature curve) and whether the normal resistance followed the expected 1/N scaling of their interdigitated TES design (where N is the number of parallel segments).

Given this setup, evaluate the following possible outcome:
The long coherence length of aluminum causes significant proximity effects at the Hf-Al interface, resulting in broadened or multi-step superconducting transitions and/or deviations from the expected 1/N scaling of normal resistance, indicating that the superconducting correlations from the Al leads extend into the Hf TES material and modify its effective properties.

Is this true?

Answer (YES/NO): YES